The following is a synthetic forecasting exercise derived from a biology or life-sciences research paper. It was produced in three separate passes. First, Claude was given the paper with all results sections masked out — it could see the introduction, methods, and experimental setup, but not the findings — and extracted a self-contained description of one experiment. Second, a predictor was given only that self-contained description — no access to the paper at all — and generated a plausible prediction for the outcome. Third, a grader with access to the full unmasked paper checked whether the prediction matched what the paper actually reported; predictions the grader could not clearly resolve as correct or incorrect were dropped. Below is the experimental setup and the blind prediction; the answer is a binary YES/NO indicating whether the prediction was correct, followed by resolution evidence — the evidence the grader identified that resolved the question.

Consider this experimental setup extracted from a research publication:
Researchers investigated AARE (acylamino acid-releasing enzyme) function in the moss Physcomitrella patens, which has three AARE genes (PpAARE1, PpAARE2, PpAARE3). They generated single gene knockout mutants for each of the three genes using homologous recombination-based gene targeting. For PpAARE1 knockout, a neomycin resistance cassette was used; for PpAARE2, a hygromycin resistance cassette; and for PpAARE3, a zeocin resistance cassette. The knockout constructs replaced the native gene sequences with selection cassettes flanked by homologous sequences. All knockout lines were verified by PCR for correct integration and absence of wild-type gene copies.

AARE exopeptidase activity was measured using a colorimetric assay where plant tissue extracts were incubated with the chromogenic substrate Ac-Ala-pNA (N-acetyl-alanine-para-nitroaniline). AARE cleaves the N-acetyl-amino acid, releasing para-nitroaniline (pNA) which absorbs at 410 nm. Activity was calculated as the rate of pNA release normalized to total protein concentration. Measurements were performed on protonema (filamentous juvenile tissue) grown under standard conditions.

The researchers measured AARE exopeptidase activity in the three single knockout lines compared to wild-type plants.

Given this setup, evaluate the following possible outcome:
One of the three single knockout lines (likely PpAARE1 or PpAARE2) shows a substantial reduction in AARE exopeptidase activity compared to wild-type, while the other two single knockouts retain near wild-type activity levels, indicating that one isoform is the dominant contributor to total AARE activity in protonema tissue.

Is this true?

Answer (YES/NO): YES